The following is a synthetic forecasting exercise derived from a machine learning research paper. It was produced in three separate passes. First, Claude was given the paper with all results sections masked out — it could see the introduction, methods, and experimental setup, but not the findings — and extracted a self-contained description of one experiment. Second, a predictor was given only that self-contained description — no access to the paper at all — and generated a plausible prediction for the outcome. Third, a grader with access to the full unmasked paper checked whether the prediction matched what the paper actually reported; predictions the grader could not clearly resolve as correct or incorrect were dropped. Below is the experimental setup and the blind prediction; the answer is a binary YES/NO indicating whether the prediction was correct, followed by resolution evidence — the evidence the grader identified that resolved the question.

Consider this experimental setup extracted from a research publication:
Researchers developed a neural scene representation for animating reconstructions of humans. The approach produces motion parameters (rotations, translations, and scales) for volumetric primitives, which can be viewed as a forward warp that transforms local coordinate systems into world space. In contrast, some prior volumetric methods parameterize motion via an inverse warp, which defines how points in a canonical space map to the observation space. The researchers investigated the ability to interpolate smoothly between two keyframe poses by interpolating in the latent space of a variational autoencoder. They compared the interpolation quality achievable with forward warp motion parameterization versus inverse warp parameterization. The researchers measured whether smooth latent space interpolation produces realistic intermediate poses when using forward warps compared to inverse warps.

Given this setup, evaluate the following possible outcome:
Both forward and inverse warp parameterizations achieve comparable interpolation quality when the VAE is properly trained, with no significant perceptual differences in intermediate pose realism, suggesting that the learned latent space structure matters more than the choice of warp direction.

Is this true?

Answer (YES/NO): NO